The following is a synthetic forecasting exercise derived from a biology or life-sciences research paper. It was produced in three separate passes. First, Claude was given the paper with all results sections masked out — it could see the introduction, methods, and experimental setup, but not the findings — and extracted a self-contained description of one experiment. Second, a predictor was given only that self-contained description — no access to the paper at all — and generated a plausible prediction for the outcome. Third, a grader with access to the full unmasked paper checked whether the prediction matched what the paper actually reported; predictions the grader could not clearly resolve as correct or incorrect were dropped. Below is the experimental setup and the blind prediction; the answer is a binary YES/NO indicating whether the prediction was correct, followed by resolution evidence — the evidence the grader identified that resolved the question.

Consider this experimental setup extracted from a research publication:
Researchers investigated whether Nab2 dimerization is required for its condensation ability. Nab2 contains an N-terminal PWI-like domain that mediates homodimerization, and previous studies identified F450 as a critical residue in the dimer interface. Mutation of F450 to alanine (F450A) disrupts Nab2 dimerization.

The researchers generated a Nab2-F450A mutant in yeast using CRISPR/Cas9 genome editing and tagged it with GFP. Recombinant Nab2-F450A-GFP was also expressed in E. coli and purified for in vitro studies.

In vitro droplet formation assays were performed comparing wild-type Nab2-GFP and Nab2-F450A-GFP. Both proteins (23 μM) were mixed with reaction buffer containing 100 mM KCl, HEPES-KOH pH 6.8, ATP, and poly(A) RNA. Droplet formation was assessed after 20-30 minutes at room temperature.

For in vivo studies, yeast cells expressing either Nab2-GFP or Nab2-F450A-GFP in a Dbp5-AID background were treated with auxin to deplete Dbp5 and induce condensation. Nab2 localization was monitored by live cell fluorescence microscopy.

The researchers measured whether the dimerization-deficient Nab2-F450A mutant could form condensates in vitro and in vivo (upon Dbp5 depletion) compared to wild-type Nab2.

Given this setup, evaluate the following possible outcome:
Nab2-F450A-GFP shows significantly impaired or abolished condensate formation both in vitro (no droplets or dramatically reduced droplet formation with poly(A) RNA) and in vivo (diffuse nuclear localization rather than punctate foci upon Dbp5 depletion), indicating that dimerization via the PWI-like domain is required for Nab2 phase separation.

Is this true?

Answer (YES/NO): YES